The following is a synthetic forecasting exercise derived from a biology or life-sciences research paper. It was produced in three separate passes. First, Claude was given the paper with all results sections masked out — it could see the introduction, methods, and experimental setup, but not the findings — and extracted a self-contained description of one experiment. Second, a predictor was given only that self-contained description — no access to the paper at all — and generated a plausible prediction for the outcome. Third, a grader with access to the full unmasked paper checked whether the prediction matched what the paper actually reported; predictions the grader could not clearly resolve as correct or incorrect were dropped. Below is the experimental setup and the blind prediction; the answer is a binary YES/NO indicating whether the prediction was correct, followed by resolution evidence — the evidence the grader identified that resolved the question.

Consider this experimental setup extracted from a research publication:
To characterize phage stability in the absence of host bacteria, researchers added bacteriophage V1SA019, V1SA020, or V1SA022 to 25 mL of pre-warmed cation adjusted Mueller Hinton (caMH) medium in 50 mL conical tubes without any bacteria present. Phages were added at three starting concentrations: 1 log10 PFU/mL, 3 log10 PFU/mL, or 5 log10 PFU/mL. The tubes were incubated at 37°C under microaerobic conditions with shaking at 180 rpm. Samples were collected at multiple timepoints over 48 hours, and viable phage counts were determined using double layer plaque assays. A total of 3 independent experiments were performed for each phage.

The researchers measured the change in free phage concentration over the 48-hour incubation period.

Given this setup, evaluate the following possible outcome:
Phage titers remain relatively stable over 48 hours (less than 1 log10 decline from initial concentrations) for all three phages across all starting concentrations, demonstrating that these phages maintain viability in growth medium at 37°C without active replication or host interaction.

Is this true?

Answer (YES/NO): NO